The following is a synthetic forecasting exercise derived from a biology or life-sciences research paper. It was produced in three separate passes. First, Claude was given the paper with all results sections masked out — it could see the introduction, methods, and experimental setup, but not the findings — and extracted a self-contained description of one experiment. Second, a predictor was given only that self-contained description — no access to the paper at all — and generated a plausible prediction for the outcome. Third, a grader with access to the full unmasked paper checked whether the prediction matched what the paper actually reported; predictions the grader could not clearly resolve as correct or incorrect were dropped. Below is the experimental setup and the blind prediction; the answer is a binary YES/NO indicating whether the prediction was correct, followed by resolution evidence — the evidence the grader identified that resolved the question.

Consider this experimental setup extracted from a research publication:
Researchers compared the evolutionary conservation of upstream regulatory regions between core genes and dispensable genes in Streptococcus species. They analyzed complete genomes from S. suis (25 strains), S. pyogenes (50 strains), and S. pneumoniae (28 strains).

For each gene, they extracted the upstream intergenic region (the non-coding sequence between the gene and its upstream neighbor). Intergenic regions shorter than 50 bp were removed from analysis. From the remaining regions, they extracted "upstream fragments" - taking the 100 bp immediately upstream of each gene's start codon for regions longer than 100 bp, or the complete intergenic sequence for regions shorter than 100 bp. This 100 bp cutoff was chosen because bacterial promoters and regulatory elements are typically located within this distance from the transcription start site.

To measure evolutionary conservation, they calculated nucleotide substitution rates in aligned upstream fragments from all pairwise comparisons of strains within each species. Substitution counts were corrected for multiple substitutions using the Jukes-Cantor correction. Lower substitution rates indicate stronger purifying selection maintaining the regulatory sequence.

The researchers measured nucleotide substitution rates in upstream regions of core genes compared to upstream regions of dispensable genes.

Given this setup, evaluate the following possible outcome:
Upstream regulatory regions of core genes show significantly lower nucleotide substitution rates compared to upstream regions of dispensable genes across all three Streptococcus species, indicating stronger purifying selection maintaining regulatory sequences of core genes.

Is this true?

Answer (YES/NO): YES